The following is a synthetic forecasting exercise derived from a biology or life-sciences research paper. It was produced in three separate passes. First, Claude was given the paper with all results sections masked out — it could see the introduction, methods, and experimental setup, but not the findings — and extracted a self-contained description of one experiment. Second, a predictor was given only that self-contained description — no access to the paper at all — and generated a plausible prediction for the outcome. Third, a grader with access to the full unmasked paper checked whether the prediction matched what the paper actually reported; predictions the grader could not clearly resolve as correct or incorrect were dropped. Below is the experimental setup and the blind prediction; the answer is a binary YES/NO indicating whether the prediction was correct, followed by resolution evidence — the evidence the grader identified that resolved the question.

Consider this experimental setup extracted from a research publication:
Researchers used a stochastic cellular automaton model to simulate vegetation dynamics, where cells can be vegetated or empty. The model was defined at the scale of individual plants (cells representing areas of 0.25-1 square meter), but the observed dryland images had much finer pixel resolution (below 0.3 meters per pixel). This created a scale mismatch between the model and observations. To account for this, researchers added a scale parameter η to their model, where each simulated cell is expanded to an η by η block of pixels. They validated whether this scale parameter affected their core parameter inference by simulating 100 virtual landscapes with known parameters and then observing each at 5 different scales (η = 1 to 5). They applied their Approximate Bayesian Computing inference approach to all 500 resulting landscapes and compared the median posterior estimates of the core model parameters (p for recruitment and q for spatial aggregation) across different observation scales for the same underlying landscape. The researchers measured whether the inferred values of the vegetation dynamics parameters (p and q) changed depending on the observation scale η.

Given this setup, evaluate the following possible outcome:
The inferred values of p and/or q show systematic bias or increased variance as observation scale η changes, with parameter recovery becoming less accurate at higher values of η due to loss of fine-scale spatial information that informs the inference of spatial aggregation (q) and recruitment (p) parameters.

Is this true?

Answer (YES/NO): NO